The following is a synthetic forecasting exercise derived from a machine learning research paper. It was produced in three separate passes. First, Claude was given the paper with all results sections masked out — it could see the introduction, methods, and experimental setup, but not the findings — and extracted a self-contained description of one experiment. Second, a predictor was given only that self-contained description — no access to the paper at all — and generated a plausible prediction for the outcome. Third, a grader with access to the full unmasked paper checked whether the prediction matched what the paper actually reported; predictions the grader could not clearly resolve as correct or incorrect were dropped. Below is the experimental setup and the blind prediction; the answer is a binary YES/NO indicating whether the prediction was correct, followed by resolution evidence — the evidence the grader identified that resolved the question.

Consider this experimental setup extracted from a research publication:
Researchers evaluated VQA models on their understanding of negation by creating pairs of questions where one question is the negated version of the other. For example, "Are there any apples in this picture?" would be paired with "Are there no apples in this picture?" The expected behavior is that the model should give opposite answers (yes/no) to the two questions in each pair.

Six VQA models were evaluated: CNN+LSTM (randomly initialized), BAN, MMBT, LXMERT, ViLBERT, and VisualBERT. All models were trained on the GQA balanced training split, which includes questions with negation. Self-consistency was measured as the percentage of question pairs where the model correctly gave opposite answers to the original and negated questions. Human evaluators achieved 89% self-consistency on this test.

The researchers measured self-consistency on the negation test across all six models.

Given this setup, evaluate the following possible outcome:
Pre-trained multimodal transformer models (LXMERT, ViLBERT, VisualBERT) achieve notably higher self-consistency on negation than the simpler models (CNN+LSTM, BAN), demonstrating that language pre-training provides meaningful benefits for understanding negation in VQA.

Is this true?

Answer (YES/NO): NO